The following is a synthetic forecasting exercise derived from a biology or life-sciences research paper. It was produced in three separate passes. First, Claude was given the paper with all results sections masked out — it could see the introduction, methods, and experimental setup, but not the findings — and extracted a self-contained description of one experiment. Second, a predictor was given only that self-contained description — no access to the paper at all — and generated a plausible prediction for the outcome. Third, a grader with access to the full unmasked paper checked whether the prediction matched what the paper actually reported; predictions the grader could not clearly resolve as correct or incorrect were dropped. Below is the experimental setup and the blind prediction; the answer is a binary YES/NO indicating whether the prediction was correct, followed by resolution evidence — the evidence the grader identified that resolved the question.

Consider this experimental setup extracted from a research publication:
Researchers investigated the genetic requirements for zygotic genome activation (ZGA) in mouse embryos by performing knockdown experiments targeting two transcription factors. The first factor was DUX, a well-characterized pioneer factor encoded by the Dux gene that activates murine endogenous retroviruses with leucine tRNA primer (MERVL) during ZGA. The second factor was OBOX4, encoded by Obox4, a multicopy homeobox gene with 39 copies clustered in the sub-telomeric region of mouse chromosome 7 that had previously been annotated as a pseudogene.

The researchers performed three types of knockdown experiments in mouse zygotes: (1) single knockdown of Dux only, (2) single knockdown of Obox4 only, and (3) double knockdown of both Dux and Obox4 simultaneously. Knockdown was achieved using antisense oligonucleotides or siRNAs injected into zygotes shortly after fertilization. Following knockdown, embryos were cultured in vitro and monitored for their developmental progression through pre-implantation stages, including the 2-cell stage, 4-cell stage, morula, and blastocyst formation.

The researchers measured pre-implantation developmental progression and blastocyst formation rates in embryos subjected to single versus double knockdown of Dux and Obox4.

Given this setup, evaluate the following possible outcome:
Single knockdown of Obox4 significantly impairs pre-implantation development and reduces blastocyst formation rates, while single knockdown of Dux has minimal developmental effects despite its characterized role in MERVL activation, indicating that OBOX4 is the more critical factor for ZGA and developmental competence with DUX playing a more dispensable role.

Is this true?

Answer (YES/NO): NO